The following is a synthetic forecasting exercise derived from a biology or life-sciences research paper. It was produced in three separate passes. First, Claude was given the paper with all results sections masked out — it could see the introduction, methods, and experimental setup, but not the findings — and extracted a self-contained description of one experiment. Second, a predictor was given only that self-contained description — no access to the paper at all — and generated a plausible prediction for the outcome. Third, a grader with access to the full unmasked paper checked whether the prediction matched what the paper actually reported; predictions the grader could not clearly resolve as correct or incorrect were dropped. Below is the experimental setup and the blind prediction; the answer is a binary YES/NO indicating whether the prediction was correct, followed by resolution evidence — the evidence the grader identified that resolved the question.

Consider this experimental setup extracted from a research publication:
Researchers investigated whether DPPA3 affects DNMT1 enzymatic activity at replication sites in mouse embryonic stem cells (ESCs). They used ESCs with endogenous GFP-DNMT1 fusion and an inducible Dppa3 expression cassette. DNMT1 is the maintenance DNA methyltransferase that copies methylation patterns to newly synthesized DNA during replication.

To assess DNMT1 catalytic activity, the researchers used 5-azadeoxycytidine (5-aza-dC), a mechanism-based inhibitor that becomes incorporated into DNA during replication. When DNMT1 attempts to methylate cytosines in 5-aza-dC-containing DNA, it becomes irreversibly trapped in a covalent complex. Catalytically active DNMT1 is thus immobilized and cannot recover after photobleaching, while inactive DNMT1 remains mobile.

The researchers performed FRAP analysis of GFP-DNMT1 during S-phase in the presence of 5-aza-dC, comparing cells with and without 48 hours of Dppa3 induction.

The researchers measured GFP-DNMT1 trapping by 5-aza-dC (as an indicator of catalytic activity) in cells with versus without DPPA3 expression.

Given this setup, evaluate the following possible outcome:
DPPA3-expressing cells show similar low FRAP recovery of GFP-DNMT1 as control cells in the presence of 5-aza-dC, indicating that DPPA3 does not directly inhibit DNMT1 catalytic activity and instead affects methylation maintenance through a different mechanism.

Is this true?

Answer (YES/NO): NO